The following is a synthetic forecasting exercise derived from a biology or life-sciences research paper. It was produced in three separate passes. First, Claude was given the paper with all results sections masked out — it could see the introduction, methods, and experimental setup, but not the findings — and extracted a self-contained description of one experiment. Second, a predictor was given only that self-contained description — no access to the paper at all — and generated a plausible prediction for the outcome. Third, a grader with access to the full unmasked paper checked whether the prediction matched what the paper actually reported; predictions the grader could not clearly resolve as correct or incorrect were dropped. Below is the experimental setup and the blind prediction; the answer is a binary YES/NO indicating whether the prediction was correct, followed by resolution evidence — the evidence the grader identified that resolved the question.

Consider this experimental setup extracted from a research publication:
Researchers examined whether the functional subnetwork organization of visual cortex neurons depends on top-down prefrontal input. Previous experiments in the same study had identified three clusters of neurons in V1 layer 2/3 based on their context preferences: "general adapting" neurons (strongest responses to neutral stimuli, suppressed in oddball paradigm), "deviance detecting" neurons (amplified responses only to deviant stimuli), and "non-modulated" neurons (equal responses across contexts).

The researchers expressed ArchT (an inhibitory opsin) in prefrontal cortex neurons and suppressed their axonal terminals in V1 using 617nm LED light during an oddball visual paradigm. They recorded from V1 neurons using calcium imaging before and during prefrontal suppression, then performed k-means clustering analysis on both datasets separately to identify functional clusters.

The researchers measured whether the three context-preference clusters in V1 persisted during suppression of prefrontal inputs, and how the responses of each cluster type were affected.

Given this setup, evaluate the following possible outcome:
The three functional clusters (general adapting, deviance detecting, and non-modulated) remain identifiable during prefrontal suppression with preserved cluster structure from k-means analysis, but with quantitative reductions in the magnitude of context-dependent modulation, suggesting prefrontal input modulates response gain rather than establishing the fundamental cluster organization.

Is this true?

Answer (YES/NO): NO